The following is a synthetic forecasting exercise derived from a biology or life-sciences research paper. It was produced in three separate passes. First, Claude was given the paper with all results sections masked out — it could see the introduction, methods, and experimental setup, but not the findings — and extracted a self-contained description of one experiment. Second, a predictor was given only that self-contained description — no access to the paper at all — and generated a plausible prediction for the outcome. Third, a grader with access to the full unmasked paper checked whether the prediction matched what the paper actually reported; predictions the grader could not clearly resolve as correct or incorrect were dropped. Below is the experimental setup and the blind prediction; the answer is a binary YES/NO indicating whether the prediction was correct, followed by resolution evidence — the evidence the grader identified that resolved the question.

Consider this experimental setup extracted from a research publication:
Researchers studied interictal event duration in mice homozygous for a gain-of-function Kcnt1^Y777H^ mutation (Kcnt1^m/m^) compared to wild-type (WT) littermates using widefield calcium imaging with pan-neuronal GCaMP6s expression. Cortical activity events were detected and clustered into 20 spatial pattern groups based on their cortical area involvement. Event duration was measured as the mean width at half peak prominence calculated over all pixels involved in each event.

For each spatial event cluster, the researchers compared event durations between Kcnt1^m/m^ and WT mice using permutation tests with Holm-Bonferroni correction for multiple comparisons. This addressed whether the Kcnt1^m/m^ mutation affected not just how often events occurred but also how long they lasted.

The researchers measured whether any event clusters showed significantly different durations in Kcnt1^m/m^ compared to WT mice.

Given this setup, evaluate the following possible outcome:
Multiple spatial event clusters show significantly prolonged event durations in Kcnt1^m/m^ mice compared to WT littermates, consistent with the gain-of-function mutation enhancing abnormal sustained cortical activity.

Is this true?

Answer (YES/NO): NO